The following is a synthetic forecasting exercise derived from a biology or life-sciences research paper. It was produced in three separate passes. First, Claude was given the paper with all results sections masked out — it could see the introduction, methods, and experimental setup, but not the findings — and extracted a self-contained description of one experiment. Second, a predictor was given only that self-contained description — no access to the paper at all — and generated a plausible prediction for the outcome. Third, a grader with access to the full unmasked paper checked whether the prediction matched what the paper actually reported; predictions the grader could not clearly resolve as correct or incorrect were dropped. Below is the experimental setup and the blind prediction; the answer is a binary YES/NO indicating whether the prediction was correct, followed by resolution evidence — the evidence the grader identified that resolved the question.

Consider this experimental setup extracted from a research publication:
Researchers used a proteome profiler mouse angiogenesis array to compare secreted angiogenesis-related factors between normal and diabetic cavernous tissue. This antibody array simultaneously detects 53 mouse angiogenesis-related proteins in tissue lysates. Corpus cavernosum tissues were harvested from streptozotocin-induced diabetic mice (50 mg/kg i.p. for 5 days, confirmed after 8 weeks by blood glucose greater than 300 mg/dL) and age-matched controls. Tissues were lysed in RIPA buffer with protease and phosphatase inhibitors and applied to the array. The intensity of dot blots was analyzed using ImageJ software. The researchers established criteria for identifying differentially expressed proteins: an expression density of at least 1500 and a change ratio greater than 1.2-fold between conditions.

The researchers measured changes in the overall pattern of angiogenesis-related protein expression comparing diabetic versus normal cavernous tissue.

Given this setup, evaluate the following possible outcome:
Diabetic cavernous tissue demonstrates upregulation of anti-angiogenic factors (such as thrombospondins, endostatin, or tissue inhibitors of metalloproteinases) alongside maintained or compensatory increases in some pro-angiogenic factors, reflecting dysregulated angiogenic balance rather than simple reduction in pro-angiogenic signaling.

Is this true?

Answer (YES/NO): NO